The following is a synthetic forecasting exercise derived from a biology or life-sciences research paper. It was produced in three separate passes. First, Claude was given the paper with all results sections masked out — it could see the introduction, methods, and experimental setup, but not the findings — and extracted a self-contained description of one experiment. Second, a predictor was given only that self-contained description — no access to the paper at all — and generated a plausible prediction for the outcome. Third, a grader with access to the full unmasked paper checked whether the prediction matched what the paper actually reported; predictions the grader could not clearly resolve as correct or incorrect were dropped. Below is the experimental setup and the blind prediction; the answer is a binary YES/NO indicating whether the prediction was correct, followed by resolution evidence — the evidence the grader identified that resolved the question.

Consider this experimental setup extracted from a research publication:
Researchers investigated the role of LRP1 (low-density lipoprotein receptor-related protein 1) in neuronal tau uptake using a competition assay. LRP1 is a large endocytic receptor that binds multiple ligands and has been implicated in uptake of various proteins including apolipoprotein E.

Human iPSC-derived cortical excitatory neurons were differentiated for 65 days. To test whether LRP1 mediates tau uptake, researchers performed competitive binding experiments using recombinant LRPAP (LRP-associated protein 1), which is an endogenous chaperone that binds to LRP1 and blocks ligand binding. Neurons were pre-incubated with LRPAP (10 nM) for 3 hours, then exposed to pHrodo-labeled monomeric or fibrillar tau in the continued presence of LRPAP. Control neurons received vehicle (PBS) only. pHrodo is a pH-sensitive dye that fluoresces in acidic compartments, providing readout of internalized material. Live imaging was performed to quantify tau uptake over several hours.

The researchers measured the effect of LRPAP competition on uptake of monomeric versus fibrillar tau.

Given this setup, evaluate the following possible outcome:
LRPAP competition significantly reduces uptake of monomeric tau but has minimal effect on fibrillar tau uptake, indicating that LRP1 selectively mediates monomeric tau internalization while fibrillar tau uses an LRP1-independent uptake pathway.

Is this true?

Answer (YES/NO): YES